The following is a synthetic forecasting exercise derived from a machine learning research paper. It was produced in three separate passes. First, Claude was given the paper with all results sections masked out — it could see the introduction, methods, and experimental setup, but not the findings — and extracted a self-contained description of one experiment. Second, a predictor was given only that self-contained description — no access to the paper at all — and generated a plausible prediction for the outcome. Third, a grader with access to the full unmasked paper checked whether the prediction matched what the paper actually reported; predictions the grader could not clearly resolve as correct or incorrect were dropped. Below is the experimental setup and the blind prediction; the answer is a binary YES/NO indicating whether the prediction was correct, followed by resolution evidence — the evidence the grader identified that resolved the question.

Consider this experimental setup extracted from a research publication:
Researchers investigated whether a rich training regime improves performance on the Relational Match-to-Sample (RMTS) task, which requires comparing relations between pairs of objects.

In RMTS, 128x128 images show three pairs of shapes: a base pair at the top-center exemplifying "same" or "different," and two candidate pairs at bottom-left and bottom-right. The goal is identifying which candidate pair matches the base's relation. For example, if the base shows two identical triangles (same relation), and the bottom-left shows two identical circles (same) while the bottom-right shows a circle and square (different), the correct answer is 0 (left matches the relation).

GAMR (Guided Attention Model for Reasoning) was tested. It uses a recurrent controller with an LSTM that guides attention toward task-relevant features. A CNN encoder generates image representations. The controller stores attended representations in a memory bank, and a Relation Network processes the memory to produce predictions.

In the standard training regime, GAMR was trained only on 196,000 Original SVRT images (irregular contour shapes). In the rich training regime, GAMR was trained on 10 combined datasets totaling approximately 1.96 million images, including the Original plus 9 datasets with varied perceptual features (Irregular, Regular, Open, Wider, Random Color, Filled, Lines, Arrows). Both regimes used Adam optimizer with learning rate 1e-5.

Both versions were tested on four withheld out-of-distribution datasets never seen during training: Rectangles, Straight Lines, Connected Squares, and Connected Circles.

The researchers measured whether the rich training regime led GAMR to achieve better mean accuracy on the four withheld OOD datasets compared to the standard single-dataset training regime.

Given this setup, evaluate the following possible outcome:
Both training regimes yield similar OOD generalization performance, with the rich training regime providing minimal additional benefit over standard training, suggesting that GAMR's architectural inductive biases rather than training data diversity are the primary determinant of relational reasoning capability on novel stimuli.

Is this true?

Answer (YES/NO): YES